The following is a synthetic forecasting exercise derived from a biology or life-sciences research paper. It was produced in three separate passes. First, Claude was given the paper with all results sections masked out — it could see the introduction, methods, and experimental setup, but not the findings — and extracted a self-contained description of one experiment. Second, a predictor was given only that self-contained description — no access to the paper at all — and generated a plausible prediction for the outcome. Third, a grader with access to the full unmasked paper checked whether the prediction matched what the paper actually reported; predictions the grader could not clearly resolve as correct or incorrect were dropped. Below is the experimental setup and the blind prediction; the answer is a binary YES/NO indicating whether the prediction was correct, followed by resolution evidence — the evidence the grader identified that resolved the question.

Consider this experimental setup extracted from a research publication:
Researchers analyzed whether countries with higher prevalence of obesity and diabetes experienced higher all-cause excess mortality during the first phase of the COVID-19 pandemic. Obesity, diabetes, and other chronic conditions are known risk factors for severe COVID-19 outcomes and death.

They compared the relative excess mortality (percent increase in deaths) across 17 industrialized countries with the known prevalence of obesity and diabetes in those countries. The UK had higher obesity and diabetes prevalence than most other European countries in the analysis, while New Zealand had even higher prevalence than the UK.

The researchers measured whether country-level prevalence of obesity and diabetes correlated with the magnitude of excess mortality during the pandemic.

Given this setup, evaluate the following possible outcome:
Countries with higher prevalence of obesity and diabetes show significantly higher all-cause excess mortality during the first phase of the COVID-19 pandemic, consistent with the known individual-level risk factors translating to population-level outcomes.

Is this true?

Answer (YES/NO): NO